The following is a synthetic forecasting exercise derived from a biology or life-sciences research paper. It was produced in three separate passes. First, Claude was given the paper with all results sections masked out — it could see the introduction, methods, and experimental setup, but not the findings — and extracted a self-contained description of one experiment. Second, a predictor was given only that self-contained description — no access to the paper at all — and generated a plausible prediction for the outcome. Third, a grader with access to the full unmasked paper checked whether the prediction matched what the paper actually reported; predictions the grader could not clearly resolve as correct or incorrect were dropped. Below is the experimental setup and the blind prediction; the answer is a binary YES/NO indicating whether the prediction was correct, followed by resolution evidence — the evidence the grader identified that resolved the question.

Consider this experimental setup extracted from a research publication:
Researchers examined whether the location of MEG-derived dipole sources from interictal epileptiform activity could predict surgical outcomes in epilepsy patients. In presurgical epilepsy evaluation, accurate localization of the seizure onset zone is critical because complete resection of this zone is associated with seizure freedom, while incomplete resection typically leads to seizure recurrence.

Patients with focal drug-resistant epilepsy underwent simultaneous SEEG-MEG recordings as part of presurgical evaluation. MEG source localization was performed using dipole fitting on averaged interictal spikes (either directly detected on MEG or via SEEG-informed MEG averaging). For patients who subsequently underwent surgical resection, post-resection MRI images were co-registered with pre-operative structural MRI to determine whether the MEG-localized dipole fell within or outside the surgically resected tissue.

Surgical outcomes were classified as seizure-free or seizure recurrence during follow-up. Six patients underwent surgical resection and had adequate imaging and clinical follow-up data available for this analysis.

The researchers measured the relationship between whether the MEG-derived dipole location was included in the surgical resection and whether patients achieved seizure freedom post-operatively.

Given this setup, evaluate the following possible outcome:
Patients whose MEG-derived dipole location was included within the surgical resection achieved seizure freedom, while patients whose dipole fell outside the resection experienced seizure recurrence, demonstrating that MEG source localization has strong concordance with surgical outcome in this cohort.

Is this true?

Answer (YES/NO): NO